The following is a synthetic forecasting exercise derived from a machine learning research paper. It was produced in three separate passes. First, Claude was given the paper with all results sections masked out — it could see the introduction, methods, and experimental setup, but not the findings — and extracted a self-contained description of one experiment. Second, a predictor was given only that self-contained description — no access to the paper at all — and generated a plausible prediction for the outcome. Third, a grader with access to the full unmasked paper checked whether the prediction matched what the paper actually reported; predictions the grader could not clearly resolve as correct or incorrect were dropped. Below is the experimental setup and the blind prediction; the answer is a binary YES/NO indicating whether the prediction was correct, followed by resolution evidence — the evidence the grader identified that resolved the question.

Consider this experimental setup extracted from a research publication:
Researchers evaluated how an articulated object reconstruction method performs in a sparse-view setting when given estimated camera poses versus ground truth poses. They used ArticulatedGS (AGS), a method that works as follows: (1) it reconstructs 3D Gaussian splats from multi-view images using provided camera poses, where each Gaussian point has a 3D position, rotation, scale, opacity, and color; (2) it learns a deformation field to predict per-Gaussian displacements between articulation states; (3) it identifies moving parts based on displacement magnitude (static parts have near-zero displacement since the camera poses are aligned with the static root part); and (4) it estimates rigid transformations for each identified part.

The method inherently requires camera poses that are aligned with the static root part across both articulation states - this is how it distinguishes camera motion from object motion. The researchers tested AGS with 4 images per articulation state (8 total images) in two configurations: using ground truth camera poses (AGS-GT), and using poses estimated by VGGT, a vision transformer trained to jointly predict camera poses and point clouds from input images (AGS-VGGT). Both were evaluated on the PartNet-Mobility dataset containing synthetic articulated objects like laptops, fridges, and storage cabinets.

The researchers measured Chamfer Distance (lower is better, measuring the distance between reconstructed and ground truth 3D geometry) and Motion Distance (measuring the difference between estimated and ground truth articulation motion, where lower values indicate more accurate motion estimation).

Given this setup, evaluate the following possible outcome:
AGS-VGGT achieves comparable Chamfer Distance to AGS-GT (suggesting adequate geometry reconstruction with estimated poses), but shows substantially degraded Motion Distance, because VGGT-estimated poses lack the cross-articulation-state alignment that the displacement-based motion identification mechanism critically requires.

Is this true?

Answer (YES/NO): YES